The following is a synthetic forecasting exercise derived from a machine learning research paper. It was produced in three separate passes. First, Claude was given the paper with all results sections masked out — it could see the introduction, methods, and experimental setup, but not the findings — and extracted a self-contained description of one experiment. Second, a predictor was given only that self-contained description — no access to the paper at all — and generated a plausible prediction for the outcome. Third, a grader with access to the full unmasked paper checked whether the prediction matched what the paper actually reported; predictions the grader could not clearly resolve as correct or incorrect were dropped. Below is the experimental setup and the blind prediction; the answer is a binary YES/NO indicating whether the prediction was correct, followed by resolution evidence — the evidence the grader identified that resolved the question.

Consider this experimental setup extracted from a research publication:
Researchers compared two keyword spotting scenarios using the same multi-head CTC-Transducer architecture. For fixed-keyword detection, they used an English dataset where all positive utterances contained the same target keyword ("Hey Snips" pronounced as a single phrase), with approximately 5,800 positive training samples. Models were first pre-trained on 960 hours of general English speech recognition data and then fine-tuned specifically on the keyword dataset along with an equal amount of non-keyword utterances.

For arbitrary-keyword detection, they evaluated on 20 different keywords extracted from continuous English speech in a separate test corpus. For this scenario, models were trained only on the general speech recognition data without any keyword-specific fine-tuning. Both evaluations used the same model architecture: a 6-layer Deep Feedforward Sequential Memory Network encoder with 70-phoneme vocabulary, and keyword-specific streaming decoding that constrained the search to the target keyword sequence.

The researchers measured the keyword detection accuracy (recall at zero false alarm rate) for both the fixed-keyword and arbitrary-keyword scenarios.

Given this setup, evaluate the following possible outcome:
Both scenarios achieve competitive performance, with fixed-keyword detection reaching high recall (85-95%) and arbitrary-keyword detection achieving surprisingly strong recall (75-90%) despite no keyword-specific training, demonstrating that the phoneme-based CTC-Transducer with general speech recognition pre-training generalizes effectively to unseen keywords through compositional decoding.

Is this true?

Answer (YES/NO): NO